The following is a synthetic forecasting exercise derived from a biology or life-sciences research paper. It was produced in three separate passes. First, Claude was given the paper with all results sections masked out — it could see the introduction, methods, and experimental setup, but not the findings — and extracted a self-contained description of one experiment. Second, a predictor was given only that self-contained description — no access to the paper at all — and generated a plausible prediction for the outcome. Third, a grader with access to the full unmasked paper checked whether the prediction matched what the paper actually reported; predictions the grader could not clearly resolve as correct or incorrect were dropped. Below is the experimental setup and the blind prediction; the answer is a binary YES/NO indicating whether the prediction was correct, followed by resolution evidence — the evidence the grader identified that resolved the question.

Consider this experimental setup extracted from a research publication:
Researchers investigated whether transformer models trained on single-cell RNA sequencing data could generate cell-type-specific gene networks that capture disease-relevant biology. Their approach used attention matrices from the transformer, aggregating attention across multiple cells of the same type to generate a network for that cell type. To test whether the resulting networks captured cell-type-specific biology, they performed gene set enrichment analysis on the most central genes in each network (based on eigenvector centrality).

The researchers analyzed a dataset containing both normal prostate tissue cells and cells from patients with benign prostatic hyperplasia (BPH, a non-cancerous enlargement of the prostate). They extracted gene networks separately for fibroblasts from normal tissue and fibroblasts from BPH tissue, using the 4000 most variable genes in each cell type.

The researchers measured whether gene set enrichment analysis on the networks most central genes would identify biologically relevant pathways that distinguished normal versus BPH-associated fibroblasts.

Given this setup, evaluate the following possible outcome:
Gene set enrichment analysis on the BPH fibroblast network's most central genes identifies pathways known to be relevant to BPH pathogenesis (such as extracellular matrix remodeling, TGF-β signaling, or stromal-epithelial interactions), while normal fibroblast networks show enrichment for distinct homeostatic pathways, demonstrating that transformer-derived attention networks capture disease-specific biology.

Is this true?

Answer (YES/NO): YES